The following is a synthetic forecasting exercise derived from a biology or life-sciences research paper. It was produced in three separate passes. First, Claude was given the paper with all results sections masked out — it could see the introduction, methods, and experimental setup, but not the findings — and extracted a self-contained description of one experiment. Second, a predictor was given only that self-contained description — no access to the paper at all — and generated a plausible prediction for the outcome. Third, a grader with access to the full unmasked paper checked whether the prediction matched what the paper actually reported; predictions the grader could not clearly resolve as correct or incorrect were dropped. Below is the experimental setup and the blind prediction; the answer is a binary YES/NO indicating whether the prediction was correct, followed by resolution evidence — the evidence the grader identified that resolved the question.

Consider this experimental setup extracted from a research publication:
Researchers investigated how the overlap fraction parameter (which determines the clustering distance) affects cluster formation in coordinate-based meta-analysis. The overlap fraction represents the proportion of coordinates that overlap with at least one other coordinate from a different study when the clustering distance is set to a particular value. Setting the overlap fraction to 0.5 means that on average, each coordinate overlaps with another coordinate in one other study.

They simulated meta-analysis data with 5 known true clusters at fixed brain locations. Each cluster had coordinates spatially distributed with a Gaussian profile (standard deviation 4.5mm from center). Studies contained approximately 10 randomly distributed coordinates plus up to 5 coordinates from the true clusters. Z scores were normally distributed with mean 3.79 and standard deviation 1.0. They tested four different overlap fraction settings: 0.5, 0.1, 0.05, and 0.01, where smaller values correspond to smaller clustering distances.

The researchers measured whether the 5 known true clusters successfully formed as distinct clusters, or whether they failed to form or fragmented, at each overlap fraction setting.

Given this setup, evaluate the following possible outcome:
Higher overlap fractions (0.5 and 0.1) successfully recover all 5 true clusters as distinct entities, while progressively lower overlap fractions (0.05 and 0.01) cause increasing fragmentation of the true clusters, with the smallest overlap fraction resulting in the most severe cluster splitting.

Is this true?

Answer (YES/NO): YES